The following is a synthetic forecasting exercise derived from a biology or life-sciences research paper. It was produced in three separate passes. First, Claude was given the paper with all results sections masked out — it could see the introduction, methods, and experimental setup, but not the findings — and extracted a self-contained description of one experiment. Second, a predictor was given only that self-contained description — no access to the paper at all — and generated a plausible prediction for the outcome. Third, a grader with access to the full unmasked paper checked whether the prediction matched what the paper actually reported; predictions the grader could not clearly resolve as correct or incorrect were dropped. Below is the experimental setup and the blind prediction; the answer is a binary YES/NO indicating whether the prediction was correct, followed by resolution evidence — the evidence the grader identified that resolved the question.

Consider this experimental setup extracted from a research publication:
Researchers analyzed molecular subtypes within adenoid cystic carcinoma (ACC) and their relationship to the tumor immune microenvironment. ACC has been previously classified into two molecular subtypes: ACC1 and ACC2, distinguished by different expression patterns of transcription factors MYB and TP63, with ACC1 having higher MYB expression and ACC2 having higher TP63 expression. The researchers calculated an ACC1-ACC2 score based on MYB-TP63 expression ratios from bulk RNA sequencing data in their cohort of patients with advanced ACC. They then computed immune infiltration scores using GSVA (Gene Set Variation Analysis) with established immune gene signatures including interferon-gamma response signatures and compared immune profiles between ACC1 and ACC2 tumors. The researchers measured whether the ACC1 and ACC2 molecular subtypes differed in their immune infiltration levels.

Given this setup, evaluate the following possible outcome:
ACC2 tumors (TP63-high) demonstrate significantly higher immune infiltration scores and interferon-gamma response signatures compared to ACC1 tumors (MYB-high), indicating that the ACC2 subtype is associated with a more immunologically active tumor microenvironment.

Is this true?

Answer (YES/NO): YES